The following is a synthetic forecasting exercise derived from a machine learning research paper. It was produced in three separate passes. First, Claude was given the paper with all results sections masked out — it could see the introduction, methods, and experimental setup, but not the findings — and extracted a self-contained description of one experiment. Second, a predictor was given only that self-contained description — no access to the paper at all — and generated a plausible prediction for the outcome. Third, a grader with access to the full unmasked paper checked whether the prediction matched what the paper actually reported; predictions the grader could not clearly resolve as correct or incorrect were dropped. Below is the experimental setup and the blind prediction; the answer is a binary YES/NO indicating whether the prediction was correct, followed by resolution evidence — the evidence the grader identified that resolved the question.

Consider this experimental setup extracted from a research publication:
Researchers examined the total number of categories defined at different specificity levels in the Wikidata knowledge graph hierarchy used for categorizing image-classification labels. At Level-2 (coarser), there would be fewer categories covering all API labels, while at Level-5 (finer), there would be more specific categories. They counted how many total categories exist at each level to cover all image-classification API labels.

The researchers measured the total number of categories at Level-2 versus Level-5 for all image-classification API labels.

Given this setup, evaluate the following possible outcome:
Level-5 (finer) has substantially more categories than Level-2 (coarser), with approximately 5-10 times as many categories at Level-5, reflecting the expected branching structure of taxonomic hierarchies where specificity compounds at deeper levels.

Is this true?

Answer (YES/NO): YES